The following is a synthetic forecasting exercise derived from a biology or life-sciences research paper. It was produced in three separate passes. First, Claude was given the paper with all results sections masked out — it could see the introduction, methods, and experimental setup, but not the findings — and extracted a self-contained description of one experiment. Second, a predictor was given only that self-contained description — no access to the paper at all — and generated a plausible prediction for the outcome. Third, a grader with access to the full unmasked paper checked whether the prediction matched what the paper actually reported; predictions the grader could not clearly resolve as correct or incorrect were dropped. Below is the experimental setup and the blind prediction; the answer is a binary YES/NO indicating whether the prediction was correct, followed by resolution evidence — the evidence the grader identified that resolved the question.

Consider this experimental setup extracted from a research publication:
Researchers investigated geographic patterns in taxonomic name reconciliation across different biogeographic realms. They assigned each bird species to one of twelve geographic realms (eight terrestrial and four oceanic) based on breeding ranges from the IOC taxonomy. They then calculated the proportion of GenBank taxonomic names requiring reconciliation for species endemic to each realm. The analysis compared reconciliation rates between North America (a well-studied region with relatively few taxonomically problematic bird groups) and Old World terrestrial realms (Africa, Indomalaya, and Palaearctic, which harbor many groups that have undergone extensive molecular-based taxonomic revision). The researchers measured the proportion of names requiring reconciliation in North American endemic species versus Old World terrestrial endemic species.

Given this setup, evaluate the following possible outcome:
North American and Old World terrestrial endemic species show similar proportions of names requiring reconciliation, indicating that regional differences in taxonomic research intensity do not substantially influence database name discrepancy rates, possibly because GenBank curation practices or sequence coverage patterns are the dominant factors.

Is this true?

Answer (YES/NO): NO